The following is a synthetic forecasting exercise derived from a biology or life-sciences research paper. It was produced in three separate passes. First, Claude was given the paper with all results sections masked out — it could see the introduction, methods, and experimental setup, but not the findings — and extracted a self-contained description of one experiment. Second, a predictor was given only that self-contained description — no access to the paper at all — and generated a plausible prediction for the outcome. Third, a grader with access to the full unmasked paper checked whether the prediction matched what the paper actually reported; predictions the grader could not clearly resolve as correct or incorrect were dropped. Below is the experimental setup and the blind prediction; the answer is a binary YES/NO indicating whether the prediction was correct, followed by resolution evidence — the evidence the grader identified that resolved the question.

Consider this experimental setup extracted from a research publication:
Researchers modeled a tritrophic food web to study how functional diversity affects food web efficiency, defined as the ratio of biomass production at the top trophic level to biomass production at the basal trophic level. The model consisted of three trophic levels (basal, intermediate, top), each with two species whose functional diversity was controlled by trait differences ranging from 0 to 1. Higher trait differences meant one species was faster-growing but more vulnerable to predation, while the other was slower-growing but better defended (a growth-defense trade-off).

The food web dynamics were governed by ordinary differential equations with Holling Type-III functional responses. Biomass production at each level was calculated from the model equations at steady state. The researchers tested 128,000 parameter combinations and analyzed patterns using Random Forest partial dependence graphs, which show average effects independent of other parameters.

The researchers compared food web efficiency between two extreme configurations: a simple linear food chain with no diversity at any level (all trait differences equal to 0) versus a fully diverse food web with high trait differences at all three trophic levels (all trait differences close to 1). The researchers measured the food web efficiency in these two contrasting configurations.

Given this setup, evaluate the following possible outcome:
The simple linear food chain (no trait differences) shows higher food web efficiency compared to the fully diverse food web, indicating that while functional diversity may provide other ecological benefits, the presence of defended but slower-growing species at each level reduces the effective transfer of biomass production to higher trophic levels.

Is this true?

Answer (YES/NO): NO